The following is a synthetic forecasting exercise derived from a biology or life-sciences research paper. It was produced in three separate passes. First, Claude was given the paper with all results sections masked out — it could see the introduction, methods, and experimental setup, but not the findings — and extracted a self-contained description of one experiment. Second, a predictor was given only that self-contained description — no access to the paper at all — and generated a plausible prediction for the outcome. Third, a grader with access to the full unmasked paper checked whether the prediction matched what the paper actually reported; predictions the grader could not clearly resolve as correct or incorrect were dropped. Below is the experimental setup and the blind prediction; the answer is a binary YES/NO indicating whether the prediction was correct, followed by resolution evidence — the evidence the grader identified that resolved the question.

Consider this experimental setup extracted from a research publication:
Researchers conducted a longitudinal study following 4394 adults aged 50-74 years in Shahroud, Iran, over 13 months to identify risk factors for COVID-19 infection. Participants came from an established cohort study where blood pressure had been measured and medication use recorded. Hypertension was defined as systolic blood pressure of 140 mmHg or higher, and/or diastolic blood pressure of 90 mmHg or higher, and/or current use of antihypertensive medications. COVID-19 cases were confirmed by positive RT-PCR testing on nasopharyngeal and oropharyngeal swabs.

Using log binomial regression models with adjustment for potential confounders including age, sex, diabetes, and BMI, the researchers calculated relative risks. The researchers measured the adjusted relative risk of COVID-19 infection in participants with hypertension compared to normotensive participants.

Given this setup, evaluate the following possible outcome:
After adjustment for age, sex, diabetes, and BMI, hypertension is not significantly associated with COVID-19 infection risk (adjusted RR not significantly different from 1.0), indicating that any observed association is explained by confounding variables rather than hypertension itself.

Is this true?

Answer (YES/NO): NO